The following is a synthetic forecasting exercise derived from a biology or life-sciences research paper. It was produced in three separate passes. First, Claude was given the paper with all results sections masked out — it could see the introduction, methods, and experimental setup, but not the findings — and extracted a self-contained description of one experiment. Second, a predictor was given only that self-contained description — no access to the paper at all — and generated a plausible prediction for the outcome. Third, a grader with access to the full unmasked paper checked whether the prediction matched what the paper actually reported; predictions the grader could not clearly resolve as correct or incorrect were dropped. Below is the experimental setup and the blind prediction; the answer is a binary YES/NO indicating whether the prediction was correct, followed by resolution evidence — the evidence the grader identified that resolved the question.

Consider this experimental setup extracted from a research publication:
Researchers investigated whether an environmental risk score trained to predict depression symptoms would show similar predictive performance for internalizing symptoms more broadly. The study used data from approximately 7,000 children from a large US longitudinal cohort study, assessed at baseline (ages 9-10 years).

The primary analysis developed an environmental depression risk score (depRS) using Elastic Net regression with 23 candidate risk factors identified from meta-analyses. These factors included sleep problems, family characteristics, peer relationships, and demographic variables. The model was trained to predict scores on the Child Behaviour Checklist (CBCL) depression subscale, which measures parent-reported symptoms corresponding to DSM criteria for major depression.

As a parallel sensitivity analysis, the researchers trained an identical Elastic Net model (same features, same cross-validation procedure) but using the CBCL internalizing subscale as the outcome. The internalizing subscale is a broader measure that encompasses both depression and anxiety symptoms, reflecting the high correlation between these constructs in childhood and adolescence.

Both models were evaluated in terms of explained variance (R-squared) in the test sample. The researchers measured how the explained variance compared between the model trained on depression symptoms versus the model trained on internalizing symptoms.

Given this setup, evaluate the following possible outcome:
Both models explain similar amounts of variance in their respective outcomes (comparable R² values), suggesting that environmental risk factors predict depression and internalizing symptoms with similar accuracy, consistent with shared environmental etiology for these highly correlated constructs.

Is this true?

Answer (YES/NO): NO